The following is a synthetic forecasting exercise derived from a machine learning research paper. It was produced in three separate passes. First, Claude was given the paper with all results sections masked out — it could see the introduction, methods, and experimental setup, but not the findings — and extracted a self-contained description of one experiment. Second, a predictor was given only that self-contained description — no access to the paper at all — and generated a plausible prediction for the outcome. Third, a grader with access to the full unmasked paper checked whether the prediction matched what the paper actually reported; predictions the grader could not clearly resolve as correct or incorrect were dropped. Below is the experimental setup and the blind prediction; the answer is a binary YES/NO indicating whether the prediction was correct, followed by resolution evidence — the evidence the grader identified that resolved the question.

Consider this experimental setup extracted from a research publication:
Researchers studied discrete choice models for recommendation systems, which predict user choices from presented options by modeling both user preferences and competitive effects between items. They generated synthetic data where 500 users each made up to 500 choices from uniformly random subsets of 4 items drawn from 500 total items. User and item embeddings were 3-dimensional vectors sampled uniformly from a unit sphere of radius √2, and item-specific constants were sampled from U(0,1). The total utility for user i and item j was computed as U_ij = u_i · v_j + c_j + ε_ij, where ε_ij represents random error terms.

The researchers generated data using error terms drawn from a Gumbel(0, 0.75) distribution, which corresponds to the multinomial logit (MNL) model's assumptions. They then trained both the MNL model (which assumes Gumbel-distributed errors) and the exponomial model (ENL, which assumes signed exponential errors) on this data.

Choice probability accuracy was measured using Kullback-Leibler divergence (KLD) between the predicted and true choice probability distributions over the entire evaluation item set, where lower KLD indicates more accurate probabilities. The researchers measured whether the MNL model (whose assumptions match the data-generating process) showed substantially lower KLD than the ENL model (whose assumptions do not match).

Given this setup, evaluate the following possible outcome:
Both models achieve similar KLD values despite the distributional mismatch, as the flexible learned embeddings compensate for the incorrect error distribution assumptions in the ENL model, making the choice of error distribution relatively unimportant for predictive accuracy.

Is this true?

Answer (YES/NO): NO